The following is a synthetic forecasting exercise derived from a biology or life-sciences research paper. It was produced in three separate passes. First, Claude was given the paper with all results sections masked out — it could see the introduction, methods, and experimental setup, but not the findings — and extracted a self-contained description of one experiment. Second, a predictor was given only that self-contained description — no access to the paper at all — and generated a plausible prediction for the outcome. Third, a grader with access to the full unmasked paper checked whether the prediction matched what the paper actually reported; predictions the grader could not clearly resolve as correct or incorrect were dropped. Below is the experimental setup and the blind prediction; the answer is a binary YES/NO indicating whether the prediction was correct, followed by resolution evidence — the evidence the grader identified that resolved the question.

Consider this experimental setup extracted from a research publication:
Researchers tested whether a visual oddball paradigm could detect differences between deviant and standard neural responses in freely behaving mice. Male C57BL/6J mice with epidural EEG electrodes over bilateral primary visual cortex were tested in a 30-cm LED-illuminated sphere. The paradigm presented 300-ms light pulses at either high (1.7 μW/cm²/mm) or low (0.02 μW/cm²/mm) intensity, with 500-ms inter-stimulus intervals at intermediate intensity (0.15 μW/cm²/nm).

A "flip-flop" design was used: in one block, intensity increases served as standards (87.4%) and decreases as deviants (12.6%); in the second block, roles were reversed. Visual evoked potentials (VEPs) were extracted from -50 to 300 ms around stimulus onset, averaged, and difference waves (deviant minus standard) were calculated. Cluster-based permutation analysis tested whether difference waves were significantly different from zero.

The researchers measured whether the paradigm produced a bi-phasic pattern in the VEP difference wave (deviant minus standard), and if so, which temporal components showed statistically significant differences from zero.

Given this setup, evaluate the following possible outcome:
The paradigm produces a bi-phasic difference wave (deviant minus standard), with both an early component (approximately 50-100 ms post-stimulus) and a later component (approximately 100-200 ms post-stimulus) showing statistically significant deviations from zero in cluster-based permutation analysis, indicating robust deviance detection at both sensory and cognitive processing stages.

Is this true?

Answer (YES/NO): NO